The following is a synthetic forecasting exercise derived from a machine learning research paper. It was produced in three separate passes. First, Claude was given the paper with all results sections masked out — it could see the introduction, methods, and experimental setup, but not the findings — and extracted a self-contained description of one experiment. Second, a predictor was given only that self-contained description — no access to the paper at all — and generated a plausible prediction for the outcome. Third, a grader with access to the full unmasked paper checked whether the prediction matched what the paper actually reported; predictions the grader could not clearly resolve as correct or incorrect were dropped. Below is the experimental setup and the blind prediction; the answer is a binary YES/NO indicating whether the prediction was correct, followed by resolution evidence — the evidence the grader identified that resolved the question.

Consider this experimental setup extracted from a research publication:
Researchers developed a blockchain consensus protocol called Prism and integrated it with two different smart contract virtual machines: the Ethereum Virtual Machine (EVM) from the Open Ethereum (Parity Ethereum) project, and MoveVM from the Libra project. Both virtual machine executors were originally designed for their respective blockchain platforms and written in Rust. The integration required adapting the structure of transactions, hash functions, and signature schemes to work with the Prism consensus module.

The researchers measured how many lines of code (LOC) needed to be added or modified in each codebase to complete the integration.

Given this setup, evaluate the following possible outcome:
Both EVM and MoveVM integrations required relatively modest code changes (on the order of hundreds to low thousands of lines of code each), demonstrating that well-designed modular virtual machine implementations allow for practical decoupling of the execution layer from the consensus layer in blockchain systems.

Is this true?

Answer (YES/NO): NO